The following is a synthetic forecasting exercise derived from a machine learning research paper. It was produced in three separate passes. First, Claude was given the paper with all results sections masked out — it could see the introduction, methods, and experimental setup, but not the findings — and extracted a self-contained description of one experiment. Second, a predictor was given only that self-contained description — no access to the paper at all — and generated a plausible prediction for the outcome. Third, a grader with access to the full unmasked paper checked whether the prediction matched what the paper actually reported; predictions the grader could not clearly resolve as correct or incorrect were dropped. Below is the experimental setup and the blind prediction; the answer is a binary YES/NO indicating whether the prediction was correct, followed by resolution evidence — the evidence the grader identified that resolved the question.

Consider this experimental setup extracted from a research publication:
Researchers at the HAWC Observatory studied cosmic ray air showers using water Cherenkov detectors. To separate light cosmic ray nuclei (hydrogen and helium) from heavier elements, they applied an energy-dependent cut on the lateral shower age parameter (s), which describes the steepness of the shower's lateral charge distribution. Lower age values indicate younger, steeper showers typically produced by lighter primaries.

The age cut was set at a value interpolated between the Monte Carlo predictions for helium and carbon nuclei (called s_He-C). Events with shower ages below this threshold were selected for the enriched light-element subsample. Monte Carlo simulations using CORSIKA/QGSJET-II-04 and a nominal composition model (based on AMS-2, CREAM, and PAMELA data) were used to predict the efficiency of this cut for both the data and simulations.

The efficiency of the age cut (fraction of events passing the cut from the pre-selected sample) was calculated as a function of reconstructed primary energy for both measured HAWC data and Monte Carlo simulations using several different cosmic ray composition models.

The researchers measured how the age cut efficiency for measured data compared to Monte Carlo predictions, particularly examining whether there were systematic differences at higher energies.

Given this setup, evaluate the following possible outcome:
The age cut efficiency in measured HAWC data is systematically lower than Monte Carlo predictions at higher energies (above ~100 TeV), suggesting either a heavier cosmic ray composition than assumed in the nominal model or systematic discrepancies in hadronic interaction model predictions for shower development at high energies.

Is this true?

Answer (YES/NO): YES